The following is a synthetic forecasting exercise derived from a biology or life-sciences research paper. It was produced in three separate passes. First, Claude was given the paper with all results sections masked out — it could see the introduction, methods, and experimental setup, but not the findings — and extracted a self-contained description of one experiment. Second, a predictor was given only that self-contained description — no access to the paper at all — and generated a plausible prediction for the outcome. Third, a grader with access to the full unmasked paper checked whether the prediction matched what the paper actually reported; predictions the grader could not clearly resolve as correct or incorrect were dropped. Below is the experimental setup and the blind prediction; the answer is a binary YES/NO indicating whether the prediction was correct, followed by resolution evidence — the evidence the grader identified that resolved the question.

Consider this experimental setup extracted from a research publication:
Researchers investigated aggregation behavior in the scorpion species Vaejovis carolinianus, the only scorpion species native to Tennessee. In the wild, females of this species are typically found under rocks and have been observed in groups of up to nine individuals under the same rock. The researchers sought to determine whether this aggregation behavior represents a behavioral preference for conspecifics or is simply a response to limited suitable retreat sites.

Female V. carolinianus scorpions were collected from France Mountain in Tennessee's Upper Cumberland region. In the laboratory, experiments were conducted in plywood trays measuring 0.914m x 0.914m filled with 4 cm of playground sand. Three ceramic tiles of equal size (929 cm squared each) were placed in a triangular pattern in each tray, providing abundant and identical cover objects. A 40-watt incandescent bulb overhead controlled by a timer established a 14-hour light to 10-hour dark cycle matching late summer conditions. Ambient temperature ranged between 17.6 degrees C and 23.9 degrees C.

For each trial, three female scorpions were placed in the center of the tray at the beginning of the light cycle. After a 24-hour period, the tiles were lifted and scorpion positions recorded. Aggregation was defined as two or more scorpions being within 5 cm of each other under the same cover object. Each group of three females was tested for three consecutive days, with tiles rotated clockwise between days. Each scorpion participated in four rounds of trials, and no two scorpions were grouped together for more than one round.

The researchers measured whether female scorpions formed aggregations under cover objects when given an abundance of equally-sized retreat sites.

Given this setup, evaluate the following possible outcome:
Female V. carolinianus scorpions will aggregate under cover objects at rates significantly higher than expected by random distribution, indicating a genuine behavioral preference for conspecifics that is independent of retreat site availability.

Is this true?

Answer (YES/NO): NO